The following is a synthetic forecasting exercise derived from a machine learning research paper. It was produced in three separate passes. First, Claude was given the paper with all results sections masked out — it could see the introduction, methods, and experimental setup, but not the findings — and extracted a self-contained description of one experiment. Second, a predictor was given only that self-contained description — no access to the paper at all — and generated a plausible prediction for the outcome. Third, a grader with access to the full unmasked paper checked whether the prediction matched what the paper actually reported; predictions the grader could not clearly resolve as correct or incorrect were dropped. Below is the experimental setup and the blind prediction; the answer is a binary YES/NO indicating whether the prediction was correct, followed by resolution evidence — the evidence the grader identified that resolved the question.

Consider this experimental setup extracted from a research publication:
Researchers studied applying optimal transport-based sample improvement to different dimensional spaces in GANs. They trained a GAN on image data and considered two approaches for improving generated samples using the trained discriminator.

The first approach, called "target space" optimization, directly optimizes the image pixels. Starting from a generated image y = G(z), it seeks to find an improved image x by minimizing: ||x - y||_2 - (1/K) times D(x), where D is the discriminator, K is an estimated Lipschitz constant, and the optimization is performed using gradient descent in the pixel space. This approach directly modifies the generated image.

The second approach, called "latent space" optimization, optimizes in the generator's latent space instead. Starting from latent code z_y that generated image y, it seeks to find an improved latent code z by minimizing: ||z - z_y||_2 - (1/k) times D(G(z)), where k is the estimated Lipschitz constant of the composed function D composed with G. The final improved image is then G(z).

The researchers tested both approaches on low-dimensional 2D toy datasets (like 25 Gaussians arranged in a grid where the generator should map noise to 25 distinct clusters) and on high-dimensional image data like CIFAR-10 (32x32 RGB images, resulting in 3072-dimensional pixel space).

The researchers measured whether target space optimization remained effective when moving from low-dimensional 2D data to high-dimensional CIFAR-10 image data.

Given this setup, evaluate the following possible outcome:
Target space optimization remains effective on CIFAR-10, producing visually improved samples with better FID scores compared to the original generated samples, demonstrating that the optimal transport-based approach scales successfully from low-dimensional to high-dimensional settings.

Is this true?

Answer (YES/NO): NO